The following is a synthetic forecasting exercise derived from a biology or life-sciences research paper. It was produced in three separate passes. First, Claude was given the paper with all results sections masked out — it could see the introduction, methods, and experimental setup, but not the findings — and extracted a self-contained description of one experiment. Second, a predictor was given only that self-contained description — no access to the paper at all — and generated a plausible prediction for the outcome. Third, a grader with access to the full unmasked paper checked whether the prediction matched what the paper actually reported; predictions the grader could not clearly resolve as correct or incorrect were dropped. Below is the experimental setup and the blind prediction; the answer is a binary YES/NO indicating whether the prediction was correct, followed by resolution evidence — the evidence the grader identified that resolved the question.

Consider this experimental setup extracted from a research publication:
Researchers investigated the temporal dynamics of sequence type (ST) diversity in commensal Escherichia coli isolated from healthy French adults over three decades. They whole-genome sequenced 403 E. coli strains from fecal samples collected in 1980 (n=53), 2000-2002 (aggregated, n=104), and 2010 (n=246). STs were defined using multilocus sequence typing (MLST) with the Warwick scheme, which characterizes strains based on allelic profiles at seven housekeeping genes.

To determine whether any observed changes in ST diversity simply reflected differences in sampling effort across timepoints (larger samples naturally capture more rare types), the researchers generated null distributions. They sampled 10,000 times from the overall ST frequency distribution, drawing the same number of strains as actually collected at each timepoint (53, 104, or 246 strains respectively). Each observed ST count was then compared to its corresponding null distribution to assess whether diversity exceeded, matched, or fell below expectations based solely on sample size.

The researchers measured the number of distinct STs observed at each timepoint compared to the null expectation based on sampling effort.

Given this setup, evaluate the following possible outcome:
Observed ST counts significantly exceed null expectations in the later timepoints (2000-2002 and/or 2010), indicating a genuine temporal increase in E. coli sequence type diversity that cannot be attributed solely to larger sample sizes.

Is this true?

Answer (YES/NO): YES